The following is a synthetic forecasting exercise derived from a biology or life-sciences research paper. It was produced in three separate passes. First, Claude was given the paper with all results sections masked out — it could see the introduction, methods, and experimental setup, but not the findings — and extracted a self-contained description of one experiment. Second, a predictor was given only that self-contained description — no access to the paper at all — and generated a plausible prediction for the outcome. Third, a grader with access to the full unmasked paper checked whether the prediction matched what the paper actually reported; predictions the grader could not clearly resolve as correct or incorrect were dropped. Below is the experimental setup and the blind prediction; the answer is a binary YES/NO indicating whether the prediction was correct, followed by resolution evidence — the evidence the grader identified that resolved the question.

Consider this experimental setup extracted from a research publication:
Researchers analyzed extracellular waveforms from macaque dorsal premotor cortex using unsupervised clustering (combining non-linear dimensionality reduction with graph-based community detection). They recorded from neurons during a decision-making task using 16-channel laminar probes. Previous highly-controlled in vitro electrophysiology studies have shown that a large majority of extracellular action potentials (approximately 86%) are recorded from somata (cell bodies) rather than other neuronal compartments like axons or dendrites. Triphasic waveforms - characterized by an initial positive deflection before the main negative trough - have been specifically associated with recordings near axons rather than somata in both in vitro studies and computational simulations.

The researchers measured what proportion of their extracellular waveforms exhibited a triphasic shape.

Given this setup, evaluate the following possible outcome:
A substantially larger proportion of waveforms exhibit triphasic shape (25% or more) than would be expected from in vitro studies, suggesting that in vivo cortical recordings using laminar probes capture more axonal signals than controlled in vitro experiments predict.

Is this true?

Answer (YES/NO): NO